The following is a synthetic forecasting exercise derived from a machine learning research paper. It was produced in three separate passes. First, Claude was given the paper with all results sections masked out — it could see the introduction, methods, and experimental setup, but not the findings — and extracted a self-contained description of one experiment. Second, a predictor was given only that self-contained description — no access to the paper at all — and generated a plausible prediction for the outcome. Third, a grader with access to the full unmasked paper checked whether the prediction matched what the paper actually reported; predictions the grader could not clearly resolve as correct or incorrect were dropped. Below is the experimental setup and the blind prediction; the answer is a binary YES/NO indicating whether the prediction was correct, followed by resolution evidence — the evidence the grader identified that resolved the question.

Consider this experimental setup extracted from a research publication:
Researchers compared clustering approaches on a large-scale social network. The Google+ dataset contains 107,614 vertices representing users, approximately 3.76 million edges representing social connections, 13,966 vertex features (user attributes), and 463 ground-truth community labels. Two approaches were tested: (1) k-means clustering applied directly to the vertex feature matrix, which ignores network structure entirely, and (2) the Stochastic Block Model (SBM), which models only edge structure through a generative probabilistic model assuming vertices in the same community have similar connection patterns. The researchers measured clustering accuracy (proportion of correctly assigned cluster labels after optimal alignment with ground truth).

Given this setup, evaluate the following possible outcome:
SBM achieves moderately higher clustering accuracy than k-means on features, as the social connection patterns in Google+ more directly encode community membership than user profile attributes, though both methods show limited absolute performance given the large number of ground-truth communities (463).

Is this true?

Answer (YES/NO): YES